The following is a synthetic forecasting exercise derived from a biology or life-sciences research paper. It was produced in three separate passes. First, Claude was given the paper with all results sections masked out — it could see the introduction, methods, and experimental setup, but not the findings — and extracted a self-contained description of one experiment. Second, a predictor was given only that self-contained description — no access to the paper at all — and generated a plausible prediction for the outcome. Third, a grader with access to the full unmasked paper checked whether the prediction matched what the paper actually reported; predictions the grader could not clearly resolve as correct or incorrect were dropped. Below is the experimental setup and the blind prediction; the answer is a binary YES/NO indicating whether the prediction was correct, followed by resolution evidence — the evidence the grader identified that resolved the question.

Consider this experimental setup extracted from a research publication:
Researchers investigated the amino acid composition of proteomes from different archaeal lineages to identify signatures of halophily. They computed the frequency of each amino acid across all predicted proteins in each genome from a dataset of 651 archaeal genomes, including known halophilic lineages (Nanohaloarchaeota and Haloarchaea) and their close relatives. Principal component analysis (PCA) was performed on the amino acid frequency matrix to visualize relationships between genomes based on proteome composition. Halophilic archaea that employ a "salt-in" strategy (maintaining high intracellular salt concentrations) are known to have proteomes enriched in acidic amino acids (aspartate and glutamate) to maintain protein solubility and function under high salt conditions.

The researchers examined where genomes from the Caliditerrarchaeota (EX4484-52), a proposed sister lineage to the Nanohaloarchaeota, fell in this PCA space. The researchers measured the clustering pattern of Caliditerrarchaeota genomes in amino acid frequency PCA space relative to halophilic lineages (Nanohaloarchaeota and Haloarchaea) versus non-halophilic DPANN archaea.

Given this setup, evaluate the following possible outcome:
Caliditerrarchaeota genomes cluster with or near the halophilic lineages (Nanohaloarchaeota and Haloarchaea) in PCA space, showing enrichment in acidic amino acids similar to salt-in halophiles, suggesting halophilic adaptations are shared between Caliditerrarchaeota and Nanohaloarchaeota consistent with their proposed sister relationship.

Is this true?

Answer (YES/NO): NO